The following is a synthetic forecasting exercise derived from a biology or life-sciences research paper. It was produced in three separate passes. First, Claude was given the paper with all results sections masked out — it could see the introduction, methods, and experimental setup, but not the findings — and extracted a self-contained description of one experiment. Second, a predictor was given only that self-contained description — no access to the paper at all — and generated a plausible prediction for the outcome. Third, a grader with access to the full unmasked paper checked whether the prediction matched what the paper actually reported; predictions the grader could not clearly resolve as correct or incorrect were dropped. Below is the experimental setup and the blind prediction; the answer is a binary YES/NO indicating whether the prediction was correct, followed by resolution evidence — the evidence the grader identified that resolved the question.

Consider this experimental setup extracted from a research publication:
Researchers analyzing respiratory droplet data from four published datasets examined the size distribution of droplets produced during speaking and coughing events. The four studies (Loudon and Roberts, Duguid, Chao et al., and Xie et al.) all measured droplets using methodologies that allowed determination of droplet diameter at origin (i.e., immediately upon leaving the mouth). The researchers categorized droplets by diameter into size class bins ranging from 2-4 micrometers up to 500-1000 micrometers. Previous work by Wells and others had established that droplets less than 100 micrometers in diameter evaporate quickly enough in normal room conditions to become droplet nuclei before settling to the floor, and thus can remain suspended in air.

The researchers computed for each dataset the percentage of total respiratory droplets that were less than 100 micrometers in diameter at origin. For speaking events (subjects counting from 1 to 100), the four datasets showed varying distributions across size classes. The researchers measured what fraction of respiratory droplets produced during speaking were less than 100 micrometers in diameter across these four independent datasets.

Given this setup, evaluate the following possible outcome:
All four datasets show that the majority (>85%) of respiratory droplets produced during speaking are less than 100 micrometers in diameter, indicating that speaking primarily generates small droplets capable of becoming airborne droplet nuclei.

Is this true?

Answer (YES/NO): NO